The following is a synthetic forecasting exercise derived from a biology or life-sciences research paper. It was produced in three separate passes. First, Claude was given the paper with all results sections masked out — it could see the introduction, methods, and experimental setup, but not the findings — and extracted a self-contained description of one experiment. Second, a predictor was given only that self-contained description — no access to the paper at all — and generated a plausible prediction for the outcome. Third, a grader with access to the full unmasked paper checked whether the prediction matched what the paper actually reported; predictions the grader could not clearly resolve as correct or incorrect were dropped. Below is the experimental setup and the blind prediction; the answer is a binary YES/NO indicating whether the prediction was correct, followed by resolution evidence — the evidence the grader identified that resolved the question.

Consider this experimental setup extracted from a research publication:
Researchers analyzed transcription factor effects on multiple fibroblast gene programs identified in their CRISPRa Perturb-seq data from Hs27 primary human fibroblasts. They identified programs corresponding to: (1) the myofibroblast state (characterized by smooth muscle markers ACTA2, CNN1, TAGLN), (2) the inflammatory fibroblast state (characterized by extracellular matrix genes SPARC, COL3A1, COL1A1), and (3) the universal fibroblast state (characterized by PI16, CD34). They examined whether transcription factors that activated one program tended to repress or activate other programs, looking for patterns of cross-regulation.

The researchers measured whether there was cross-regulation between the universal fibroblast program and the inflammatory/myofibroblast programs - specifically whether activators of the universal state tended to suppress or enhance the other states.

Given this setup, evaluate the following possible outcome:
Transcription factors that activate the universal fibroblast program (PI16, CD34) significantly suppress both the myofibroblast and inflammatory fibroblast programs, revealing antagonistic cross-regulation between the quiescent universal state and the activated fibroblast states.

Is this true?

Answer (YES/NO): YES